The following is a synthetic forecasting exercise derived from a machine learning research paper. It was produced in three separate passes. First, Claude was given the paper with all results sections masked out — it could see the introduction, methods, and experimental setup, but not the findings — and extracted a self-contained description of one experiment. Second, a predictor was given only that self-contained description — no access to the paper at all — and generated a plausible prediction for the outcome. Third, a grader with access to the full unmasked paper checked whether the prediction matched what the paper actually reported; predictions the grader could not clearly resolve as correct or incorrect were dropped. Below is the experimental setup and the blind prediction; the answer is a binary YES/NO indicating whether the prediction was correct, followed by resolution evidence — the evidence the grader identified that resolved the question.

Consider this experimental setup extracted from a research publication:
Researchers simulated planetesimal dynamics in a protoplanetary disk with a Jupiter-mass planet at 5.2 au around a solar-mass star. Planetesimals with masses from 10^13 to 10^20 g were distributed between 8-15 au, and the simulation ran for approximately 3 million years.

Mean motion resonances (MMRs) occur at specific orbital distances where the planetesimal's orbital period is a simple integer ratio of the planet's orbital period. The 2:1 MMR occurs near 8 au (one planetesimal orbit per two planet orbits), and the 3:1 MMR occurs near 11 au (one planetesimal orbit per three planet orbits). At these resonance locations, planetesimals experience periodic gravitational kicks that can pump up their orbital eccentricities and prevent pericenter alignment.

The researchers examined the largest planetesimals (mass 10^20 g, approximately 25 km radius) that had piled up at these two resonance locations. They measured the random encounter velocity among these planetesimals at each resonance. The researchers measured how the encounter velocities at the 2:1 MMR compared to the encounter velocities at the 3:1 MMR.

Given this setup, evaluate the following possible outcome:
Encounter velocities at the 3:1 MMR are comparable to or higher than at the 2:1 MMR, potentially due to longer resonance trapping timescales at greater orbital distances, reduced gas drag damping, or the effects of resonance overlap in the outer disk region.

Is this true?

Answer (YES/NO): NO